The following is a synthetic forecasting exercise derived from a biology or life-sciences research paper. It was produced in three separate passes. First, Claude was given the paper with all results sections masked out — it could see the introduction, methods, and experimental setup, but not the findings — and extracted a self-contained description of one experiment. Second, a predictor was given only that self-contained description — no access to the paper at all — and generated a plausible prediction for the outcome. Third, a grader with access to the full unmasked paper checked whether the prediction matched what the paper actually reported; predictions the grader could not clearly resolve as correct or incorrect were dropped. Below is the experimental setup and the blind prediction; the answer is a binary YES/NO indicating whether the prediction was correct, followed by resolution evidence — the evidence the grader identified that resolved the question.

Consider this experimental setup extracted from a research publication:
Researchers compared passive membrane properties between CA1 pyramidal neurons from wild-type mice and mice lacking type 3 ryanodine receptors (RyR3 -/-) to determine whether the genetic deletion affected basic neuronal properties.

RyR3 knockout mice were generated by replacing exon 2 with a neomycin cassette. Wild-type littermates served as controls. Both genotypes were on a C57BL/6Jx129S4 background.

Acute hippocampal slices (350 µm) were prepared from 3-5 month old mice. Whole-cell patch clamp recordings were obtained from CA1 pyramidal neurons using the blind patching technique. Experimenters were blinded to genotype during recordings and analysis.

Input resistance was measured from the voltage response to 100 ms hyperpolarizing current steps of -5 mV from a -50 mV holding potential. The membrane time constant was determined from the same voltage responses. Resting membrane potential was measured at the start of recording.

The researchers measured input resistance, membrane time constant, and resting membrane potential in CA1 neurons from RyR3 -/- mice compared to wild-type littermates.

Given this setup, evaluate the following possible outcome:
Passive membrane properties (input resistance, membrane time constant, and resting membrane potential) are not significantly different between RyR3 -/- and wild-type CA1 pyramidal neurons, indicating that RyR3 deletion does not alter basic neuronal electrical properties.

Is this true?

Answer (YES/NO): NO